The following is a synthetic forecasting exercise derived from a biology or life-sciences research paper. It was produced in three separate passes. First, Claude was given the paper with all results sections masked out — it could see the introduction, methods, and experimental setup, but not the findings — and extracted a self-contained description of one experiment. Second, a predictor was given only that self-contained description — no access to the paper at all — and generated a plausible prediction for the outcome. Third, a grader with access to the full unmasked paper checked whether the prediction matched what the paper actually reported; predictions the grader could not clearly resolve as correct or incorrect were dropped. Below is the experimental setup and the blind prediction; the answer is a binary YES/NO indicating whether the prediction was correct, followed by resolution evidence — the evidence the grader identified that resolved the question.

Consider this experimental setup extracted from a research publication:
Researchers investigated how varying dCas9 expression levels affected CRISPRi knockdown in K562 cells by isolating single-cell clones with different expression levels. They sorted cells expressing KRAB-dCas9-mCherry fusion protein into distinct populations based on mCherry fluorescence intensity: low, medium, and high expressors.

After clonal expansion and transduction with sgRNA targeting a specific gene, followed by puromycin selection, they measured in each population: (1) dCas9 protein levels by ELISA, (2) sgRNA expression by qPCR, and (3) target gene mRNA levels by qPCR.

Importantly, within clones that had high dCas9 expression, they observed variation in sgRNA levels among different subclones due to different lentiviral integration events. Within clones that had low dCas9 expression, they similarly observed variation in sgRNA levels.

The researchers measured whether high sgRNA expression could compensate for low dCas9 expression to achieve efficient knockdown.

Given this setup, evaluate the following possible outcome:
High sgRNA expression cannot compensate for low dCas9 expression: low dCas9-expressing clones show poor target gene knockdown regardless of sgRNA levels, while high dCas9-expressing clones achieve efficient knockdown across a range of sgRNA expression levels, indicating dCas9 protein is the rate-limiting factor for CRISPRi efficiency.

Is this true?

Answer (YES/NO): NO